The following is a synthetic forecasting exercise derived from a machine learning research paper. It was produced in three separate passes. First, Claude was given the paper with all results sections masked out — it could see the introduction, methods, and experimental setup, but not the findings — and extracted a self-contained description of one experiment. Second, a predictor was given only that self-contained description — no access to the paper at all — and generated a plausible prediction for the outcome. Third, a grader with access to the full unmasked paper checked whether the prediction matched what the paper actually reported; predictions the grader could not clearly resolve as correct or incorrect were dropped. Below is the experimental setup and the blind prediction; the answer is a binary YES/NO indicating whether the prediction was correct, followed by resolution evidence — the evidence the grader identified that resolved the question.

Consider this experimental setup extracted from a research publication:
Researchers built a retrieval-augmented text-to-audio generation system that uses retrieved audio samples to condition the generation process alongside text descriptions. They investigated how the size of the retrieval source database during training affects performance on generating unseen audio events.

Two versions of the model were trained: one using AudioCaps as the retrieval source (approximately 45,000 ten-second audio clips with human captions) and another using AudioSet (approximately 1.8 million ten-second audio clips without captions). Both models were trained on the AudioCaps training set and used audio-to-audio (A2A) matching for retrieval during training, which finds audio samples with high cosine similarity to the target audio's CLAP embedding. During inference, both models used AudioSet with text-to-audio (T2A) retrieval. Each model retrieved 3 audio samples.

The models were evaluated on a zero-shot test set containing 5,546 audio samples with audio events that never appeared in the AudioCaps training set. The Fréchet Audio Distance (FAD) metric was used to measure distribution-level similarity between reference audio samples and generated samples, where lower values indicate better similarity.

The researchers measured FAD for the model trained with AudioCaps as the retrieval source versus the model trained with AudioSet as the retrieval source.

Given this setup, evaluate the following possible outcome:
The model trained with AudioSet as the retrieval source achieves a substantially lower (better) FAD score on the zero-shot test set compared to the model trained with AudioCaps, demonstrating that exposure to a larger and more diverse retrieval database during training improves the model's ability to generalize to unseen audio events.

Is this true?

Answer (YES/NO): YES